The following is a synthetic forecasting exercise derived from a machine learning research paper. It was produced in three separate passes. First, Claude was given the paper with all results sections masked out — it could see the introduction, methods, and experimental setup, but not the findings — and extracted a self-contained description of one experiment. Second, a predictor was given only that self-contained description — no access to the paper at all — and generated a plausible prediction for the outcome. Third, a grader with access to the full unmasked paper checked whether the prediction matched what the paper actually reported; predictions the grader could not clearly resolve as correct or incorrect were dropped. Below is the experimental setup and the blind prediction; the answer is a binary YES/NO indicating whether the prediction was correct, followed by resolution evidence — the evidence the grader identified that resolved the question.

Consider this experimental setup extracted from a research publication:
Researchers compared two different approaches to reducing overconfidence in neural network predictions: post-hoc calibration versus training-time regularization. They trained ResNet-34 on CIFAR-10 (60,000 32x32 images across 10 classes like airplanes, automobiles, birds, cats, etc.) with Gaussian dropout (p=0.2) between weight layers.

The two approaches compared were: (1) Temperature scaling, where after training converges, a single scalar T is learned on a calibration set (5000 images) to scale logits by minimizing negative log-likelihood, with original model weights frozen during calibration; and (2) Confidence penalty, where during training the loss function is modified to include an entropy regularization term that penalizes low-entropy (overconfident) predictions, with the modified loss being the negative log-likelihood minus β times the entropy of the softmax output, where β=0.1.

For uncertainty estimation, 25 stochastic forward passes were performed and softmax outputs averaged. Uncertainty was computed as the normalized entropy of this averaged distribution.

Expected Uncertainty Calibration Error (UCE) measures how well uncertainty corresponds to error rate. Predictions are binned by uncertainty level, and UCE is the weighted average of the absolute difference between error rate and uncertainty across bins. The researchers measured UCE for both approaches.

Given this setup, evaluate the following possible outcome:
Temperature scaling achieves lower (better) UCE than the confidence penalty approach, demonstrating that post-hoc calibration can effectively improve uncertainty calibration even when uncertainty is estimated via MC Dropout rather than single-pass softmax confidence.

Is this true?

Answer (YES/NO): YES